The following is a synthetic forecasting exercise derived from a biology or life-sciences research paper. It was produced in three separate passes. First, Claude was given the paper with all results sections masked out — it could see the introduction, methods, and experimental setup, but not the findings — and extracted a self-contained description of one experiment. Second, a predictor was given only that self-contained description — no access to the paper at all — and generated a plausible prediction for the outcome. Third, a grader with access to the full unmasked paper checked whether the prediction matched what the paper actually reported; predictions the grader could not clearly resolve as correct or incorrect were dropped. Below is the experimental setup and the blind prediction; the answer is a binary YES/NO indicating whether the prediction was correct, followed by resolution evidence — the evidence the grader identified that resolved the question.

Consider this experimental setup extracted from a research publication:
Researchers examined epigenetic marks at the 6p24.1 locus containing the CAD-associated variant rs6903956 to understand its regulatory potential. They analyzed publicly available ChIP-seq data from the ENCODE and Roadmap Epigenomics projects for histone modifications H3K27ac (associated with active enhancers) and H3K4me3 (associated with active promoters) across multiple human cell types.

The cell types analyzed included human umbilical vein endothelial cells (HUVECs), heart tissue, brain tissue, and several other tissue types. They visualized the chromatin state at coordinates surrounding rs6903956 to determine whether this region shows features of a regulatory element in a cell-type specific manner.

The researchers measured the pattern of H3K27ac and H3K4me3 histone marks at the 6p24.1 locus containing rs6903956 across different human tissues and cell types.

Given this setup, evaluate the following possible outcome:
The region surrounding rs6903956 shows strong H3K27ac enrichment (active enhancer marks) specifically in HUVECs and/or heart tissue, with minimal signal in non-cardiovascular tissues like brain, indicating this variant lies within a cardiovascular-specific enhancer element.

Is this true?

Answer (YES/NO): NO